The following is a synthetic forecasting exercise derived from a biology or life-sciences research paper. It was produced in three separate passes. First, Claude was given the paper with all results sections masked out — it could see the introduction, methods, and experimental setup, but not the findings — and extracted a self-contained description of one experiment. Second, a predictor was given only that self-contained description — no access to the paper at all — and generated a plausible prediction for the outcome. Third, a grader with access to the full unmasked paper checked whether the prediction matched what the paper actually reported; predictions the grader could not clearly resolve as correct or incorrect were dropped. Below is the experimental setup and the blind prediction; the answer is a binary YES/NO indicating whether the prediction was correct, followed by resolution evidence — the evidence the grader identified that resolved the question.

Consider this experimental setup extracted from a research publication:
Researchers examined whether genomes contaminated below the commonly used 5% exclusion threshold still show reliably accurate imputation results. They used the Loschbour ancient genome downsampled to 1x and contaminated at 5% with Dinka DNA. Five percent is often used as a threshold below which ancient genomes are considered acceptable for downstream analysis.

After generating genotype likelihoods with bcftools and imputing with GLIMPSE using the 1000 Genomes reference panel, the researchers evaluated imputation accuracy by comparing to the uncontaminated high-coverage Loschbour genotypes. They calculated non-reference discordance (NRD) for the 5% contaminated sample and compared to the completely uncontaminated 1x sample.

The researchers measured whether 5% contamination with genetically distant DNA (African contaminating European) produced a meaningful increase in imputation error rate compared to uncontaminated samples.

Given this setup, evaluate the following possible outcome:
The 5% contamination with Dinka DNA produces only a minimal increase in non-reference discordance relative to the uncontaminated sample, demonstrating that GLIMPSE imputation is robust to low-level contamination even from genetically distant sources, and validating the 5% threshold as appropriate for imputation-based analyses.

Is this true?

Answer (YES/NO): NO